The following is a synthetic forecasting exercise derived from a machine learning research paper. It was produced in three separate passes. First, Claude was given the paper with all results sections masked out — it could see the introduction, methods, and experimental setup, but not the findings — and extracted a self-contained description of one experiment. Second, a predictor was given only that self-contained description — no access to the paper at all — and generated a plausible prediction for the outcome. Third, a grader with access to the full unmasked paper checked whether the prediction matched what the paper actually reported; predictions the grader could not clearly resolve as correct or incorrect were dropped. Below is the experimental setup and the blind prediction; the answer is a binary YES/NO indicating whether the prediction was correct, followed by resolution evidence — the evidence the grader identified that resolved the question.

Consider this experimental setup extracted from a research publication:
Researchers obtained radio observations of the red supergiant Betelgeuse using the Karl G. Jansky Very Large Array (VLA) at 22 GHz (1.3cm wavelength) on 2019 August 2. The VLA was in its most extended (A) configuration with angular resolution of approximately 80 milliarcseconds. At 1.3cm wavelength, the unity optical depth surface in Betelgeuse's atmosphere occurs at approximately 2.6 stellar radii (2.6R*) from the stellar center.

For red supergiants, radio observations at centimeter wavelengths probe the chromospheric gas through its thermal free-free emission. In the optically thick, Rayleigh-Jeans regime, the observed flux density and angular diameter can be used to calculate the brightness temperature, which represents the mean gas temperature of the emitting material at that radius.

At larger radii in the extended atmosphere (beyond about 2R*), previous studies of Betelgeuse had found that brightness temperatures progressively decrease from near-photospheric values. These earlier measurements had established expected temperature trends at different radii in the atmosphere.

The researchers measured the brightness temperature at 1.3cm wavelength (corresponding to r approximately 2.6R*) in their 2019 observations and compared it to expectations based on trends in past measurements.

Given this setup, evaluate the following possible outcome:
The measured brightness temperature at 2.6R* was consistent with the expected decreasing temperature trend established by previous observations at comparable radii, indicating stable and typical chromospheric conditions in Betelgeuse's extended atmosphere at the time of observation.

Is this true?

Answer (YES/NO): NO